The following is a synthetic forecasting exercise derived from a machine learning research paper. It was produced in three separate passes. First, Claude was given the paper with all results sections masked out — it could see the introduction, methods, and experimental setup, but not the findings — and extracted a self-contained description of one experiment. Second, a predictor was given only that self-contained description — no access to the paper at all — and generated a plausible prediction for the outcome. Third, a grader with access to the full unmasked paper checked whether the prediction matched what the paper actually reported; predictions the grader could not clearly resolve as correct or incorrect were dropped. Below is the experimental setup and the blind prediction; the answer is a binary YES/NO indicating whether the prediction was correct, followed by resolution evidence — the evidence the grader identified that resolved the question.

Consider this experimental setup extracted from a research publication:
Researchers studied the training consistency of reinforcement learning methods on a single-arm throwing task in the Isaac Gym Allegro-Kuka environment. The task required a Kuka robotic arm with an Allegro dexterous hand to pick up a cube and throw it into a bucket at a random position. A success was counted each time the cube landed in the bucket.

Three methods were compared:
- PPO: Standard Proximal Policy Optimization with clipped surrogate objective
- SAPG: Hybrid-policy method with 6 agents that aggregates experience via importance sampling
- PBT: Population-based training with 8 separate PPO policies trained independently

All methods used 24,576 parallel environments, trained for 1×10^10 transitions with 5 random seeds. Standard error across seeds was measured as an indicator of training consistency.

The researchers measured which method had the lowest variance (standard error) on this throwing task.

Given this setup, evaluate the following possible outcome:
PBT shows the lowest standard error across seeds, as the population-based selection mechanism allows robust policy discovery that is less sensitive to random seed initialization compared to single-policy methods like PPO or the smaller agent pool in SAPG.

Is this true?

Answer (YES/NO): YES